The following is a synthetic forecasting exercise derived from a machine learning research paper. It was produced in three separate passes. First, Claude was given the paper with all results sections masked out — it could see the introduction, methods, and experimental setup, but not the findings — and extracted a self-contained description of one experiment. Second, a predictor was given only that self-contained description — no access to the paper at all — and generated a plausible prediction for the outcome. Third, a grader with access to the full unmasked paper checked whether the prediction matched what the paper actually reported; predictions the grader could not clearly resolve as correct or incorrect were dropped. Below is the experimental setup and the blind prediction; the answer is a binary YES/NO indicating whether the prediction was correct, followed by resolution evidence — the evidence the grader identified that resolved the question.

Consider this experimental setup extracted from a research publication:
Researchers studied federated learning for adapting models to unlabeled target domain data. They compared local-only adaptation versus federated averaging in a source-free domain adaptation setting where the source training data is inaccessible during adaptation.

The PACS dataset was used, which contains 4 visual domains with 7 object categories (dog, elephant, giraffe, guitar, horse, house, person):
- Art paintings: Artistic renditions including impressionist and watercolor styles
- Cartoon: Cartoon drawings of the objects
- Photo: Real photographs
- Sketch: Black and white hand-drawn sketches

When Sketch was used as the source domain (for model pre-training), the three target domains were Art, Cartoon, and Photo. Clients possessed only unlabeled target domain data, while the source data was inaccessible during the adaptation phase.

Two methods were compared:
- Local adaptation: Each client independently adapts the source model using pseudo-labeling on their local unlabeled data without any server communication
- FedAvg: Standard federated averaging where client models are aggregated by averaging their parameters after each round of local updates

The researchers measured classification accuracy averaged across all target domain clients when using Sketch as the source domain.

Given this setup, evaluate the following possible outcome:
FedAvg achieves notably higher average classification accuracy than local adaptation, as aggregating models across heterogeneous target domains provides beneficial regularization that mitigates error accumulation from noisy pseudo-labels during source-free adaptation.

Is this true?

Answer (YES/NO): YES